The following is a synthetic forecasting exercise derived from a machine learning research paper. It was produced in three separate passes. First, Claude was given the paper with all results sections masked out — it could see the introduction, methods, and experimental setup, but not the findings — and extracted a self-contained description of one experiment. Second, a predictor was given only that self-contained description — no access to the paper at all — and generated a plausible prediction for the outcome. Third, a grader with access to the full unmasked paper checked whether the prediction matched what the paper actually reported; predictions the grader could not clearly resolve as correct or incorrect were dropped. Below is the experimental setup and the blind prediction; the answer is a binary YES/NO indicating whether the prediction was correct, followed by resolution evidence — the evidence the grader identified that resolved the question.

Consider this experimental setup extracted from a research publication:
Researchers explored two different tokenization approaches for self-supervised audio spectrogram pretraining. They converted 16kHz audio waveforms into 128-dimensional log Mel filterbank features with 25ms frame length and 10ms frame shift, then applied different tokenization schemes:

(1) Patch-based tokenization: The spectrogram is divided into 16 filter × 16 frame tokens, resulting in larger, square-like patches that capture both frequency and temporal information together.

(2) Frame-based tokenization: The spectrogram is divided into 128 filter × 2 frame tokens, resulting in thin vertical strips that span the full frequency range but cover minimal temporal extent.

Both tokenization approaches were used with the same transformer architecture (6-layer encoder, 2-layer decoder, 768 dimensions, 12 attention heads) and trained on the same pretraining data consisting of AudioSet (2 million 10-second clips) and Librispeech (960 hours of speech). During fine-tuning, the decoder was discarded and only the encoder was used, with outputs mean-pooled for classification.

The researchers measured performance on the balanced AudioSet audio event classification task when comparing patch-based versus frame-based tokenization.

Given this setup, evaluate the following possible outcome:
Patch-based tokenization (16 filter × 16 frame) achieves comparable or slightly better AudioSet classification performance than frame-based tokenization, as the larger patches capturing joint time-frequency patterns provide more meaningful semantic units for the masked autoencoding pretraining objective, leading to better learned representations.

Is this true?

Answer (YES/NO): YES